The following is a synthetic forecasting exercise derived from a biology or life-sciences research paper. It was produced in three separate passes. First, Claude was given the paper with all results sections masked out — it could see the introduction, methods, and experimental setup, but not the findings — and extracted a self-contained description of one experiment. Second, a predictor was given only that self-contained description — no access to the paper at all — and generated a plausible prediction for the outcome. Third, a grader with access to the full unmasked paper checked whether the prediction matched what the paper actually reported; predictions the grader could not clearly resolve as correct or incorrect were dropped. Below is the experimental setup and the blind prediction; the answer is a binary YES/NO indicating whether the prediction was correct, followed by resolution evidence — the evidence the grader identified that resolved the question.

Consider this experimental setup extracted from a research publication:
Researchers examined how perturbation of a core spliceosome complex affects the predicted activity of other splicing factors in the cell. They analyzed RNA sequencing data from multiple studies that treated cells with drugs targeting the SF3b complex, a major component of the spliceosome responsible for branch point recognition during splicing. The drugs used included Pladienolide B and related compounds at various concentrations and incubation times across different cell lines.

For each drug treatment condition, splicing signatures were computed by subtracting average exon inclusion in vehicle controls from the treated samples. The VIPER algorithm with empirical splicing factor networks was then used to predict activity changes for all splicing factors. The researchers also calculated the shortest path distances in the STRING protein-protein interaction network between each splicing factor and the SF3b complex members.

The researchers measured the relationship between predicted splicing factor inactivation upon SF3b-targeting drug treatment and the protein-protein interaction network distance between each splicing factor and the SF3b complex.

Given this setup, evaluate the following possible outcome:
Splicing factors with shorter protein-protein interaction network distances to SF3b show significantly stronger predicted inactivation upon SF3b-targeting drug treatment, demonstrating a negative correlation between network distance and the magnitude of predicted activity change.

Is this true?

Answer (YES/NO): YES